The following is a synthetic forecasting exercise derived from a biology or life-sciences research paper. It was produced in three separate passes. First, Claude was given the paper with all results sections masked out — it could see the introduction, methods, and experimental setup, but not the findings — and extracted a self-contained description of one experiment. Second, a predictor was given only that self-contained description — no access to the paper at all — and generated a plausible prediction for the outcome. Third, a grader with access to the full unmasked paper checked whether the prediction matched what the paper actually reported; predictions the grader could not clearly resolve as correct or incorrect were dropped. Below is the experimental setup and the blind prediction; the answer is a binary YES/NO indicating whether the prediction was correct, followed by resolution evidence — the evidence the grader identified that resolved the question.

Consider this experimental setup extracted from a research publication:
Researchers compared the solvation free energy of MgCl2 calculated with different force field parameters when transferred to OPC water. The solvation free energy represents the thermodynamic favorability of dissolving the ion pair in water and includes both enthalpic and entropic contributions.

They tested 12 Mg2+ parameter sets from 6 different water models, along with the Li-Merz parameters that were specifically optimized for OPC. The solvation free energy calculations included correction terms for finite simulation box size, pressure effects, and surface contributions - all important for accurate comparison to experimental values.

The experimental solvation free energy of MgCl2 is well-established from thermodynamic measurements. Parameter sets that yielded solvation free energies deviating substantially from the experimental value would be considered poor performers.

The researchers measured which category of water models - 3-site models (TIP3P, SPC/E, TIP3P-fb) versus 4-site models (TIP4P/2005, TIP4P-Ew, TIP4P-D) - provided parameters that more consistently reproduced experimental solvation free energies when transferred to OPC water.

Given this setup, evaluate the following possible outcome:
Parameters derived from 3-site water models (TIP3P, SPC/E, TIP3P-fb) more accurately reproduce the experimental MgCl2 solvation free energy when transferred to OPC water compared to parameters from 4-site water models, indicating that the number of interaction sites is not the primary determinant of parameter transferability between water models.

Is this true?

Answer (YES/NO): YES